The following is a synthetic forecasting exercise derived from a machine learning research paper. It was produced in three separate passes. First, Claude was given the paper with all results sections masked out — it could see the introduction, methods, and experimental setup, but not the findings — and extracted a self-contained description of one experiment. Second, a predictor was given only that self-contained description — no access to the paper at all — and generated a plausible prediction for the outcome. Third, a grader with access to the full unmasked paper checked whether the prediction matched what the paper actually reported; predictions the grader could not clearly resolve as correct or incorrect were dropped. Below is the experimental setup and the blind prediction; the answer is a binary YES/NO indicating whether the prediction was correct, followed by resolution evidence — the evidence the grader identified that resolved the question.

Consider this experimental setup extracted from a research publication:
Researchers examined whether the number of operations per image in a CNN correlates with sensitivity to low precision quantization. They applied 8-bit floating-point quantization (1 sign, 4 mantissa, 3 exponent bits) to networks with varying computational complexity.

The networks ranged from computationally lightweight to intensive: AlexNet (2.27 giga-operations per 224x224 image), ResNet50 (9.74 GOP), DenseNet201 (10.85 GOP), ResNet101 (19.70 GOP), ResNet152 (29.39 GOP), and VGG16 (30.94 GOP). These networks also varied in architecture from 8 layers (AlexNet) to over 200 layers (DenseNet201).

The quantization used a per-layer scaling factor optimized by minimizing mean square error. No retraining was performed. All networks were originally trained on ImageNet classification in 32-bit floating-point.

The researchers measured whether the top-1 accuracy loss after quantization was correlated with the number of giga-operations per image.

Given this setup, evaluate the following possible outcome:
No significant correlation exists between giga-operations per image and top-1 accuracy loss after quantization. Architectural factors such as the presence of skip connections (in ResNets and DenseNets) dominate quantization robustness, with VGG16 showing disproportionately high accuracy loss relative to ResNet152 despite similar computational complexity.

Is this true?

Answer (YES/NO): NO